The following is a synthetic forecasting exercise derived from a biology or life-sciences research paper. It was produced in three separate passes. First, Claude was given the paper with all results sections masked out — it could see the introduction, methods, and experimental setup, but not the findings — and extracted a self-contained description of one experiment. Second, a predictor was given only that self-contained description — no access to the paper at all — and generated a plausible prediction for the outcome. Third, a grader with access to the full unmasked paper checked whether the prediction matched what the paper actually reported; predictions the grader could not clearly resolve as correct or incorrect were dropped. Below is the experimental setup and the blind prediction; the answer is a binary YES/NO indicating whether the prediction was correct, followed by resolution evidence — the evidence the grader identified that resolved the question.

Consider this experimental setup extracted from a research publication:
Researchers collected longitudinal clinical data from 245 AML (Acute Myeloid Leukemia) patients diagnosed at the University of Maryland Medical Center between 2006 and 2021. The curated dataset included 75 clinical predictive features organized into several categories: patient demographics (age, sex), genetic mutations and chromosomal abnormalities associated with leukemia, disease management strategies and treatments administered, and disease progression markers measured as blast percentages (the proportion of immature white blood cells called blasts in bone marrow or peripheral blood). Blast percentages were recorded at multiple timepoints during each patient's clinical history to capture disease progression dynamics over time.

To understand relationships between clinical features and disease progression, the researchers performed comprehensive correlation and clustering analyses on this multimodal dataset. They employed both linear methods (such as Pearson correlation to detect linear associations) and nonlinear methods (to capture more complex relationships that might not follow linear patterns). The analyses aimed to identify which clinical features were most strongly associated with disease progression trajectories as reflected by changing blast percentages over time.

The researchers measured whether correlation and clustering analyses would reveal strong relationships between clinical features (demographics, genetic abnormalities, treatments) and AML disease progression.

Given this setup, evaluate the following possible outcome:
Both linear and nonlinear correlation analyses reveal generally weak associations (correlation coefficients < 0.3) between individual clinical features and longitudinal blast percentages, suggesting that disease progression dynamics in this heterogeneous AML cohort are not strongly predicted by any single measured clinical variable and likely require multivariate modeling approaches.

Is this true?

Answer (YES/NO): YES